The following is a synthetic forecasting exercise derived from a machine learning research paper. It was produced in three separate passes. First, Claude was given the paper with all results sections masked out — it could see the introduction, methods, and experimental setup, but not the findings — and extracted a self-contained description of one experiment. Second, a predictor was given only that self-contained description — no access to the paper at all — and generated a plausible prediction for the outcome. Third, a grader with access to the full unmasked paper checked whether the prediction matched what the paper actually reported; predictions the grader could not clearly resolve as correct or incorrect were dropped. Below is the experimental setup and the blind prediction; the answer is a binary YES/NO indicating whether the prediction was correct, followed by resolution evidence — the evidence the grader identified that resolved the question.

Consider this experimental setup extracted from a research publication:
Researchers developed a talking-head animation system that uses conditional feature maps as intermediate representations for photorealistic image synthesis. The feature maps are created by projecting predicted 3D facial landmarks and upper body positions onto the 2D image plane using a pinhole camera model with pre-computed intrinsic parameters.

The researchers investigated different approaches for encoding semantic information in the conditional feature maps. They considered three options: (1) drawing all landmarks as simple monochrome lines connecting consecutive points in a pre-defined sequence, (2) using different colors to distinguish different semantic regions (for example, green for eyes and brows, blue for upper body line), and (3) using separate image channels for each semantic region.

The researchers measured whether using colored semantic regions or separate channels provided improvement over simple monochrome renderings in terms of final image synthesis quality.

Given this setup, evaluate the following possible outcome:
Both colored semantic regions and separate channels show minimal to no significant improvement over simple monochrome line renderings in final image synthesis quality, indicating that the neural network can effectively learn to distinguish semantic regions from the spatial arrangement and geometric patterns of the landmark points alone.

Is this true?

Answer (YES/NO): YES